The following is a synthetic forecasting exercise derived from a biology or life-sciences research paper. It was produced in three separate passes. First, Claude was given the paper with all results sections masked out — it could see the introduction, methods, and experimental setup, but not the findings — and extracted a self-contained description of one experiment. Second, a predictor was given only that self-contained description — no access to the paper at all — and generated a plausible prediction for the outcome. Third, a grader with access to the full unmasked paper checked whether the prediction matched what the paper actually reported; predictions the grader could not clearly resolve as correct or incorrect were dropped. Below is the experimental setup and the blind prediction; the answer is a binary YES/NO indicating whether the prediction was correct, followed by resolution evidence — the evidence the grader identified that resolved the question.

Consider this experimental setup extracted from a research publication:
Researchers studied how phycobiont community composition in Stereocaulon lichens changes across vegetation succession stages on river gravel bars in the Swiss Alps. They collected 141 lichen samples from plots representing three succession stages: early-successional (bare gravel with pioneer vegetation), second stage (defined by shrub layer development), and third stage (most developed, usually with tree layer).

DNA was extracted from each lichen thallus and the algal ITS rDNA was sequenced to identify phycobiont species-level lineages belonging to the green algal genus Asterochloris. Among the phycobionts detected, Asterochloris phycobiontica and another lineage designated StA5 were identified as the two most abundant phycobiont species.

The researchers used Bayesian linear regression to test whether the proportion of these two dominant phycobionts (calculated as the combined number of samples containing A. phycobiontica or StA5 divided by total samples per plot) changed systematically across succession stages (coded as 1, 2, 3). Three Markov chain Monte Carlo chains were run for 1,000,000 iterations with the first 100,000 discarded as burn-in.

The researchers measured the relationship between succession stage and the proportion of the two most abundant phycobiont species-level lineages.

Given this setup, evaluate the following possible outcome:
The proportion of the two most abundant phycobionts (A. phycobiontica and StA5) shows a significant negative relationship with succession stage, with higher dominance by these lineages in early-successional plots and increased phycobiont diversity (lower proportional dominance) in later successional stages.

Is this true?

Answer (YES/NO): YES